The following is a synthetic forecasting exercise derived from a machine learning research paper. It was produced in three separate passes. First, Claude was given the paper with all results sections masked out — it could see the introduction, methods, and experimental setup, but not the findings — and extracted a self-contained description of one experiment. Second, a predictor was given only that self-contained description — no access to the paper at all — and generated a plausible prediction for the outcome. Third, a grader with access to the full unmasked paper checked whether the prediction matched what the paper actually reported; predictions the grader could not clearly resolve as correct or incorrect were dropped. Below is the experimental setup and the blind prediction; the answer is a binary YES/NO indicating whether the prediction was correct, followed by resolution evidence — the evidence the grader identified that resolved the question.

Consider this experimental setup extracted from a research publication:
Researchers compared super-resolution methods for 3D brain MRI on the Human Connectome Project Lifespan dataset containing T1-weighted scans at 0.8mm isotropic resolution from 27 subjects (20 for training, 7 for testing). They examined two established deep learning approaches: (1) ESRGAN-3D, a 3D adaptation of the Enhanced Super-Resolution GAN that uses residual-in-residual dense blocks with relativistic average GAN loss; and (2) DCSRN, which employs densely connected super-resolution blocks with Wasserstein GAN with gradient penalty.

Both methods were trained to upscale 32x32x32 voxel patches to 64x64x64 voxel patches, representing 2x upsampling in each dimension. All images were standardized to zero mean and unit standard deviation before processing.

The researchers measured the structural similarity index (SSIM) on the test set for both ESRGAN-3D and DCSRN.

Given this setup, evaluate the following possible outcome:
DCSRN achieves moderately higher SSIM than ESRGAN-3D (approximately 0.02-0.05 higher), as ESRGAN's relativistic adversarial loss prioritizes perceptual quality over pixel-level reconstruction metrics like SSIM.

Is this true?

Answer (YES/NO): YES